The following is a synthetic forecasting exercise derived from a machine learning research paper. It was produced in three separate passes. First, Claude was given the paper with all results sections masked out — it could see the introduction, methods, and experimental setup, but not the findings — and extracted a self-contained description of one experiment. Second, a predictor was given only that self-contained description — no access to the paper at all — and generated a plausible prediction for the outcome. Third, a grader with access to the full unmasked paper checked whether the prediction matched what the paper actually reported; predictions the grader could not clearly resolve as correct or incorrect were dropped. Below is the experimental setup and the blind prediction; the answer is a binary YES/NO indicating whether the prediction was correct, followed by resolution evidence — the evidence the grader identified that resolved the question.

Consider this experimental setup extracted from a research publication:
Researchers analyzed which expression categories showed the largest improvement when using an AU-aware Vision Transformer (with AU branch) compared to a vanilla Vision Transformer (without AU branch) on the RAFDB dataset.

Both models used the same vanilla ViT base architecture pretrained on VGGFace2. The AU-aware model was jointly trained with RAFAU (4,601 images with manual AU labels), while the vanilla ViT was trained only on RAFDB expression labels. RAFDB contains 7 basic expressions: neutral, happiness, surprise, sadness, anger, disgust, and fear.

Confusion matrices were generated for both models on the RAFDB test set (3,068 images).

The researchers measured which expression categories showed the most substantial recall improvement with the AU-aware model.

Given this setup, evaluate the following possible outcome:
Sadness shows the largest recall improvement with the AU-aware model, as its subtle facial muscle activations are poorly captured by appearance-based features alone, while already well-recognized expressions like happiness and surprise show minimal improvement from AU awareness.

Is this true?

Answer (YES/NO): NO